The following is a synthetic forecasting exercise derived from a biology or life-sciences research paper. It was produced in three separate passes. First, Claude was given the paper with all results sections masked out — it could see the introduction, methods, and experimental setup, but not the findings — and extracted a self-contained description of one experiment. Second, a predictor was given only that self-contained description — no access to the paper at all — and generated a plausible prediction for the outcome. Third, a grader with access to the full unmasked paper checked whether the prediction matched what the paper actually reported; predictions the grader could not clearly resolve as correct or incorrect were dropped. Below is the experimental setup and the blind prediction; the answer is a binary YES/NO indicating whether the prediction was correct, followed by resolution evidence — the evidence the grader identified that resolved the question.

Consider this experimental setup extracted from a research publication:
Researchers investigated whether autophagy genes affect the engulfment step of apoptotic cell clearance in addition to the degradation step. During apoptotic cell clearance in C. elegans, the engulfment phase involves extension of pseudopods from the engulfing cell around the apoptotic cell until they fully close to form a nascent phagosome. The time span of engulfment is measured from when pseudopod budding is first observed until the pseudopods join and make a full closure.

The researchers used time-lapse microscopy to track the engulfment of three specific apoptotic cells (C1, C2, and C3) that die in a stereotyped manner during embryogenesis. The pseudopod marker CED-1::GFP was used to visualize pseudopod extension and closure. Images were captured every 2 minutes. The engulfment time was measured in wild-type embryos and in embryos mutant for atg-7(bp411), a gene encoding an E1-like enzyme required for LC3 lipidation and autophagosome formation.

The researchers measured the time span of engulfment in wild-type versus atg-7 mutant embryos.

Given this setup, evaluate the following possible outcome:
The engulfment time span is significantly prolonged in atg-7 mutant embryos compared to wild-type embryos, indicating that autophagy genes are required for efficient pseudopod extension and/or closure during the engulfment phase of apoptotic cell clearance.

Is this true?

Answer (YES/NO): NO